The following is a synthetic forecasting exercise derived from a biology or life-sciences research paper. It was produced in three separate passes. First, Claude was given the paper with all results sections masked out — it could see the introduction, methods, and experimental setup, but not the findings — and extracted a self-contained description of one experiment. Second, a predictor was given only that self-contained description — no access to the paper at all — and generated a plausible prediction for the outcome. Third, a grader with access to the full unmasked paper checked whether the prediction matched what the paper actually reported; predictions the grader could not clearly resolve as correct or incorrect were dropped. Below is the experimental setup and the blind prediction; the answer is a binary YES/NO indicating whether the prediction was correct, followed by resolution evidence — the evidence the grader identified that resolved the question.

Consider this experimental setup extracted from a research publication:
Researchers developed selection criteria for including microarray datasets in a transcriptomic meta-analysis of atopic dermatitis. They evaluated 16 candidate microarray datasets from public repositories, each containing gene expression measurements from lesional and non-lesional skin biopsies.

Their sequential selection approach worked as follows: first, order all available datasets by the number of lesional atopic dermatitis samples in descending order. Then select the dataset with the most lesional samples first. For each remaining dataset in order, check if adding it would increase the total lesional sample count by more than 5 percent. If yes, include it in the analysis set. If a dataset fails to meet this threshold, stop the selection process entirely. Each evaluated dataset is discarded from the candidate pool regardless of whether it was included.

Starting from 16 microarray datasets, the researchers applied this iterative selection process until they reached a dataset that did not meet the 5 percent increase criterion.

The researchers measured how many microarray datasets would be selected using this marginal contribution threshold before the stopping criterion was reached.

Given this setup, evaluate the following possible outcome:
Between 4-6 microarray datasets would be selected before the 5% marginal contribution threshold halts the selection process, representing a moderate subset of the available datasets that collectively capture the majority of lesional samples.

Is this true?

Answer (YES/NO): NO